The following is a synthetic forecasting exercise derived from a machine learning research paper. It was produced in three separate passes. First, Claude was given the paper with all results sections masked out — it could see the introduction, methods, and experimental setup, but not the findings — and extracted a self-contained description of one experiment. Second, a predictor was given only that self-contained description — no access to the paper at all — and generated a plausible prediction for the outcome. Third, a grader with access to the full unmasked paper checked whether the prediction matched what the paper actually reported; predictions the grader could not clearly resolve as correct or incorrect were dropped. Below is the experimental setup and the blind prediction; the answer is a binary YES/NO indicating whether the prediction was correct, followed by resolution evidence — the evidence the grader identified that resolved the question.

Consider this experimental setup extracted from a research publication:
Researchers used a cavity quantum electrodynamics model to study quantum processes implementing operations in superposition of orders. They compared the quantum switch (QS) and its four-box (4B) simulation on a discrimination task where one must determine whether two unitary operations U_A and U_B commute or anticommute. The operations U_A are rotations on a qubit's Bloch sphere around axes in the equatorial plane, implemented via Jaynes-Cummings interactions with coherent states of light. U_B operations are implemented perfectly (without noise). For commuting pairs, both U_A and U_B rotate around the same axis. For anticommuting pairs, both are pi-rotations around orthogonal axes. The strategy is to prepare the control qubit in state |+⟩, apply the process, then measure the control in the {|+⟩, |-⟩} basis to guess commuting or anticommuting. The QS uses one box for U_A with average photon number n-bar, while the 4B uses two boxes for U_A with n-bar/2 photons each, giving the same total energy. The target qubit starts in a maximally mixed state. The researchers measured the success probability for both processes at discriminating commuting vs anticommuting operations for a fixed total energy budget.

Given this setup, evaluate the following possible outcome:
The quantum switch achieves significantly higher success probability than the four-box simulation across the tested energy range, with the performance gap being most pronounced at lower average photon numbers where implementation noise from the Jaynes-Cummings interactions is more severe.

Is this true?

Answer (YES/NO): YES